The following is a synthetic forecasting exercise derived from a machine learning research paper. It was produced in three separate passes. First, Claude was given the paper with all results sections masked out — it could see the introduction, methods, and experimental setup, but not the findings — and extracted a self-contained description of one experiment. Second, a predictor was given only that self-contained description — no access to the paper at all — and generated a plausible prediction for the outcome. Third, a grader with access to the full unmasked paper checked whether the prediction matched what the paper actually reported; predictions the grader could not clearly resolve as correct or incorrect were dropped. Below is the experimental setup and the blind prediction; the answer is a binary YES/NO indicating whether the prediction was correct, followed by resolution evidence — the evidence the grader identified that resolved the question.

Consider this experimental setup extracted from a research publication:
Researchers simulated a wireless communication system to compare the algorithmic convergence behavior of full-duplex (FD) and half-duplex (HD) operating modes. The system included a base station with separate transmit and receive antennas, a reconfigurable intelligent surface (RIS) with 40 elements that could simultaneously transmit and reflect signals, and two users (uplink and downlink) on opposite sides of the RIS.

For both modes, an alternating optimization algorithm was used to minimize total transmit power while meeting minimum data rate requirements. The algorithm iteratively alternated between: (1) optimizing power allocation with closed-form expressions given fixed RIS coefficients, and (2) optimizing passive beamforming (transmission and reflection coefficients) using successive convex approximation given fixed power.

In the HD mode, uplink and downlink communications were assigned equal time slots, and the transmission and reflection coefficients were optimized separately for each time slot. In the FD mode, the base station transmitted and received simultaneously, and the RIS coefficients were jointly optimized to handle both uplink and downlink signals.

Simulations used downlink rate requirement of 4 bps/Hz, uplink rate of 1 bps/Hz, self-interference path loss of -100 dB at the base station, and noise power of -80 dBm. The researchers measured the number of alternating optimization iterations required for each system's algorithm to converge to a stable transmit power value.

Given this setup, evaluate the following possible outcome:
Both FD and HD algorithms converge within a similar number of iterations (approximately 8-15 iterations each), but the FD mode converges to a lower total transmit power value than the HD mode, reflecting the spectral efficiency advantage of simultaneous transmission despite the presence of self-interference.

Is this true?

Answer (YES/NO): NO